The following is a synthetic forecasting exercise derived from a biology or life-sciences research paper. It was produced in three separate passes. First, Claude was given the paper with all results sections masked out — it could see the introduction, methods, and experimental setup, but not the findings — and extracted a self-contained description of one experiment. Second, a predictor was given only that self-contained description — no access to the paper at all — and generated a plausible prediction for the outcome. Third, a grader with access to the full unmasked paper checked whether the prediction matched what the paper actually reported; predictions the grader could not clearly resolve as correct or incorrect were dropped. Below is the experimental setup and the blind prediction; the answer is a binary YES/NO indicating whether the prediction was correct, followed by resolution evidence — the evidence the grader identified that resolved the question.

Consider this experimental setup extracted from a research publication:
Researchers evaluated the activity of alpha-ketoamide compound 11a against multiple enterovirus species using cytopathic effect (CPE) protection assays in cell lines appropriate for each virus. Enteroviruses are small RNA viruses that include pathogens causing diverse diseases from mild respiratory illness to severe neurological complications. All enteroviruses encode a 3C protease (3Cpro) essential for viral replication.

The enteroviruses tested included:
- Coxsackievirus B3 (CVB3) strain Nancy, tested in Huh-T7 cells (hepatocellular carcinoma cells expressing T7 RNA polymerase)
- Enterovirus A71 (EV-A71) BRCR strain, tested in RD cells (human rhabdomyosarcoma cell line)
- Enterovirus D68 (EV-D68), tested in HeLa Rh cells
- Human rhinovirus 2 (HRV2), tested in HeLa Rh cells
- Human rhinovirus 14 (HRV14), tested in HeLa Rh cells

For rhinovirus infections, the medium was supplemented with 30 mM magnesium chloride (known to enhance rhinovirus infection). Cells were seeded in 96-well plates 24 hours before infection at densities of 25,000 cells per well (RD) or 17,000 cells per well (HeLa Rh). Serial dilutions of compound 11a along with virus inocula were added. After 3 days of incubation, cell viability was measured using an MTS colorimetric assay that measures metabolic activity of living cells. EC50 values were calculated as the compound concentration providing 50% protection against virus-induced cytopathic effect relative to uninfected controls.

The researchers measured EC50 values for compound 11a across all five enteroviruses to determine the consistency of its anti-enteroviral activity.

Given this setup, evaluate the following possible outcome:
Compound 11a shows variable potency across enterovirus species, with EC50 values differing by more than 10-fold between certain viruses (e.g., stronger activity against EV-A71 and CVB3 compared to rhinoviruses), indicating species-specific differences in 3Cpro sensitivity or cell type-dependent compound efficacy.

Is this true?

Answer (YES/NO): NO